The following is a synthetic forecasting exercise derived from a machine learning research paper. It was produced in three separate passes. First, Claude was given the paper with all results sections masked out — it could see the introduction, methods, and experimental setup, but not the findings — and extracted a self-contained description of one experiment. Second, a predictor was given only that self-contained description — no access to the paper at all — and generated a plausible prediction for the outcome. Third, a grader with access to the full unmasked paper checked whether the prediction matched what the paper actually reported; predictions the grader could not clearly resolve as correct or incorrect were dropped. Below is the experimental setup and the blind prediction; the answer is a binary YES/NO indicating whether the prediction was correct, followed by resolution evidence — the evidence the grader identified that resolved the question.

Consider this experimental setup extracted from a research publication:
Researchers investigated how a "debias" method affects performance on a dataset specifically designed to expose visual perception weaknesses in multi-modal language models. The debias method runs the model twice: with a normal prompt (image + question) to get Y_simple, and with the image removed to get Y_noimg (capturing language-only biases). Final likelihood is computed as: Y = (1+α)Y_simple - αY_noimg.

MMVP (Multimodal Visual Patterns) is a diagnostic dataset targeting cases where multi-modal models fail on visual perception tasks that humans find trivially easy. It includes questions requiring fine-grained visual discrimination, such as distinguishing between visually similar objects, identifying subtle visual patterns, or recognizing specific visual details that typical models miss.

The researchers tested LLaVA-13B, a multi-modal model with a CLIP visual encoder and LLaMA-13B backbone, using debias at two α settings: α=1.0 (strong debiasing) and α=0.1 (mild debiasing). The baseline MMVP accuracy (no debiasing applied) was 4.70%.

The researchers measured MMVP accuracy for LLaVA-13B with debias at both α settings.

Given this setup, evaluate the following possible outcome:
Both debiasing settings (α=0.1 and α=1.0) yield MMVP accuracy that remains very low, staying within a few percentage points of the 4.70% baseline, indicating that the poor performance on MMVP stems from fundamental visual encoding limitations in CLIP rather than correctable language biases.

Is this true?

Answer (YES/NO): NO